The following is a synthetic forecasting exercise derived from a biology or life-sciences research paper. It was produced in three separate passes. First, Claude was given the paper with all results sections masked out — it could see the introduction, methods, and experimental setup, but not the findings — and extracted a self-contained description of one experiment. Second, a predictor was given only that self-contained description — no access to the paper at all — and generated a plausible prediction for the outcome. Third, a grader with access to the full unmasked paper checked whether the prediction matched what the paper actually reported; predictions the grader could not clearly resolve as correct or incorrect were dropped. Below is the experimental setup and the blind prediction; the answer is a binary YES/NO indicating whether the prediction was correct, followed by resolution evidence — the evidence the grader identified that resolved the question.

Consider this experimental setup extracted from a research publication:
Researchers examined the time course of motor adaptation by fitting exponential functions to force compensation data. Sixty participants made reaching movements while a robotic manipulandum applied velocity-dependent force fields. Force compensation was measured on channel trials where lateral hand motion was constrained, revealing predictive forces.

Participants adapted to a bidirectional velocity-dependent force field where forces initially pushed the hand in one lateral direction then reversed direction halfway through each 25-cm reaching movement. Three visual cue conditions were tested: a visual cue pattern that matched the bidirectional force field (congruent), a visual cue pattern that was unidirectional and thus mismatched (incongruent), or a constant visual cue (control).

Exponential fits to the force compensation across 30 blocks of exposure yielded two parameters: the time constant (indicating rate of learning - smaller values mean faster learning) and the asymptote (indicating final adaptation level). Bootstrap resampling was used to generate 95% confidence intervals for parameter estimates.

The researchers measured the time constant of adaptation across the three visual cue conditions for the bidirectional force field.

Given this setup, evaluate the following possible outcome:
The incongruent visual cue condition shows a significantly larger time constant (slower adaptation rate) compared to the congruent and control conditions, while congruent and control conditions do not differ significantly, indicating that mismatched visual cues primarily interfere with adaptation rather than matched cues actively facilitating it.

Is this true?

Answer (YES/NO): NO